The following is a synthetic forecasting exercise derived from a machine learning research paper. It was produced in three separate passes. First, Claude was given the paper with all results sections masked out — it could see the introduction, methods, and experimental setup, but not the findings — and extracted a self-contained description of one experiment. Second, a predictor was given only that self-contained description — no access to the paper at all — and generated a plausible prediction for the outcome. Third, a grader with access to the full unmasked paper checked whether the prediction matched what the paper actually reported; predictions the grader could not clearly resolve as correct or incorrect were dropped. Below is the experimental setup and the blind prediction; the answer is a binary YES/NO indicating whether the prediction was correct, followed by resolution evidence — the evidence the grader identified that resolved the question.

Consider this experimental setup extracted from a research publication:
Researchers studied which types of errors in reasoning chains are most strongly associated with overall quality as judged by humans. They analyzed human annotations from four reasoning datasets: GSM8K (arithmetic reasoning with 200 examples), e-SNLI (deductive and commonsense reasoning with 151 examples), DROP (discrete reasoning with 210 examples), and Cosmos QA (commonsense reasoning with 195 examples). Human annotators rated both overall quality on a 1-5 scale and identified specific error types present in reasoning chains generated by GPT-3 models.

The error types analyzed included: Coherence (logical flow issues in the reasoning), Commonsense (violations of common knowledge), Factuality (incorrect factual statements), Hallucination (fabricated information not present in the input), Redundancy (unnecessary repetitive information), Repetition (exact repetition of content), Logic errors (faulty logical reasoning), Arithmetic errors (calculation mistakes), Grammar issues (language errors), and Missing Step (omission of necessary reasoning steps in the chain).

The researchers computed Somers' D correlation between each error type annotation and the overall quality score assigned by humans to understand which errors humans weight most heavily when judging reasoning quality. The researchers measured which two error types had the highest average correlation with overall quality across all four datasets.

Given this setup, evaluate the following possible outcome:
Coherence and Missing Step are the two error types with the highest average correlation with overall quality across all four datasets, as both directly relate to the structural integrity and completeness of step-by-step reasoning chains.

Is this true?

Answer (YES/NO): YES